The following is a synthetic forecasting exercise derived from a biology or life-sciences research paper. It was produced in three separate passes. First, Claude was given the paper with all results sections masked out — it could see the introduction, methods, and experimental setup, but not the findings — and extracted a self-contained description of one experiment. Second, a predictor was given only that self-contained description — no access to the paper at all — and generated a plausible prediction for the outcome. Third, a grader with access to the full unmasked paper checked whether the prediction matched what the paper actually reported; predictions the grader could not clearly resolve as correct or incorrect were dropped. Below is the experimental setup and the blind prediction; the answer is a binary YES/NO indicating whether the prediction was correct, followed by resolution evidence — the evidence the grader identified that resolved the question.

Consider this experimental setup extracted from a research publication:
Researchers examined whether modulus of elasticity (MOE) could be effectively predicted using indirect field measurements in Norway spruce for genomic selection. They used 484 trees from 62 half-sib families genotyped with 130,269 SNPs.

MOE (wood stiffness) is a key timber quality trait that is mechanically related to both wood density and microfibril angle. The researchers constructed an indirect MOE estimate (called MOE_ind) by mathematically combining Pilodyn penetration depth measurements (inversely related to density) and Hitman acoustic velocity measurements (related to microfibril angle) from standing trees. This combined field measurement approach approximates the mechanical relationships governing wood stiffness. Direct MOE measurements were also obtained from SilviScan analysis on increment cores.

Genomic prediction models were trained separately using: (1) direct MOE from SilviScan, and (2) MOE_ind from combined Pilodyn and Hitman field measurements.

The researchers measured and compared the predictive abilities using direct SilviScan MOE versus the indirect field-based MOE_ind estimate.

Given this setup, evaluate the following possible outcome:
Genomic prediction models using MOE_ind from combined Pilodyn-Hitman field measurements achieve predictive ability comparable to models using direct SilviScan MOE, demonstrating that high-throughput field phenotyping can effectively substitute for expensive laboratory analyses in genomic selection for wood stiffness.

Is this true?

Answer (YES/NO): NO